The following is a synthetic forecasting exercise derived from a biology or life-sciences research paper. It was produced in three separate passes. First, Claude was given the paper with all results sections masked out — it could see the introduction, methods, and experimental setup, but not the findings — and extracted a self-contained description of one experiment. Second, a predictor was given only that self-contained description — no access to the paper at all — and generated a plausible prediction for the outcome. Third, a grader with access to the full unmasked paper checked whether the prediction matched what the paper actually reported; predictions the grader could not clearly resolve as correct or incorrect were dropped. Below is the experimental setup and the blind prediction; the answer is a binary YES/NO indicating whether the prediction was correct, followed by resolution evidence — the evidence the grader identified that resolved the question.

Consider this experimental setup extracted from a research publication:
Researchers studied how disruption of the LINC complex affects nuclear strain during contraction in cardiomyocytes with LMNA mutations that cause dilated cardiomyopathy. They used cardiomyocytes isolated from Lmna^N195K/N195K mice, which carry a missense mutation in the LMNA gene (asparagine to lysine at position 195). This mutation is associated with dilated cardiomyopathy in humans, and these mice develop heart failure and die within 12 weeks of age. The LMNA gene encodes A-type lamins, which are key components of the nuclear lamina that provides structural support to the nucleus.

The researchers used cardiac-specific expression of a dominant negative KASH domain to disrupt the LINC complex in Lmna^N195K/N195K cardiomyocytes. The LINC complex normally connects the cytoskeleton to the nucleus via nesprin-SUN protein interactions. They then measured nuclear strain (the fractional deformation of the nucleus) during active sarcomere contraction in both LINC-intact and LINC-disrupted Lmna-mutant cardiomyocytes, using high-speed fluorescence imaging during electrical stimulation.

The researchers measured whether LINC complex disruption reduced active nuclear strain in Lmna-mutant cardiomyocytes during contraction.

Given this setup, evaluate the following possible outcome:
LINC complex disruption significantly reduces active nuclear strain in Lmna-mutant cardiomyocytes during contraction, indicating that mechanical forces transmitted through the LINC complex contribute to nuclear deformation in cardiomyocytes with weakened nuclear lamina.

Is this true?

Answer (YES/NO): NO